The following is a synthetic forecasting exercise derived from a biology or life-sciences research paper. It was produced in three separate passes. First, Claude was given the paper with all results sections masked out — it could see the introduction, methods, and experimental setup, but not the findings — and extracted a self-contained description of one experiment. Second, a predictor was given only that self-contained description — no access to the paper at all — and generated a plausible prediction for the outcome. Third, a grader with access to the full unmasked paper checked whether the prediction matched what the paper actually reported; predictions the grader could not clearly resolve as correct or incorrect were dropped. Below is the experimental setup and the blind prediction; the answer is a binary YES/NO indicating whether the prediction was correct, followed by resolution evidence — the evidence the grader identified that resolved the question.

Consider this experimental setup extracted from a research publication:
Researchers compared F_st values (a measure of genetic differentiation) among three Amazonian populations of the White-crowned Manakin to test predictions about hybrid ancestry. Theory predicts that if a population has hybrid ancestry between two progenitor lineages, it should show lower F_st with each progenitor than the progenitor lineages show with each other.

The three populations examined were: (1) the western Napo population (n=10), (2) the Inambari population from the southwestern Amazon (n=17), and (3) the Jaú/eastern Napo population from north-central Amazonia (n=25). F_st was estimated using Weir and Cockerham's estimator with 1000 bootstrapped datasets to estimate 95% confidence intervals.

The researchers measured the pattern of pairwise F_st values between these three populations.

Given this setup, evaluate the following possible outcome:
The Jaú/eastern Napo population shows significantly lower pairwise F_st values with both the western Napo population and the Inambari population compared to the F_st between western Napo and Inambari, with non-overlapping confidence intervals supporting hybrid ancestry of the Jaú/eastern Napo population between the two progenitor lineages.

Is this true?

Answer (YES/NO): NO